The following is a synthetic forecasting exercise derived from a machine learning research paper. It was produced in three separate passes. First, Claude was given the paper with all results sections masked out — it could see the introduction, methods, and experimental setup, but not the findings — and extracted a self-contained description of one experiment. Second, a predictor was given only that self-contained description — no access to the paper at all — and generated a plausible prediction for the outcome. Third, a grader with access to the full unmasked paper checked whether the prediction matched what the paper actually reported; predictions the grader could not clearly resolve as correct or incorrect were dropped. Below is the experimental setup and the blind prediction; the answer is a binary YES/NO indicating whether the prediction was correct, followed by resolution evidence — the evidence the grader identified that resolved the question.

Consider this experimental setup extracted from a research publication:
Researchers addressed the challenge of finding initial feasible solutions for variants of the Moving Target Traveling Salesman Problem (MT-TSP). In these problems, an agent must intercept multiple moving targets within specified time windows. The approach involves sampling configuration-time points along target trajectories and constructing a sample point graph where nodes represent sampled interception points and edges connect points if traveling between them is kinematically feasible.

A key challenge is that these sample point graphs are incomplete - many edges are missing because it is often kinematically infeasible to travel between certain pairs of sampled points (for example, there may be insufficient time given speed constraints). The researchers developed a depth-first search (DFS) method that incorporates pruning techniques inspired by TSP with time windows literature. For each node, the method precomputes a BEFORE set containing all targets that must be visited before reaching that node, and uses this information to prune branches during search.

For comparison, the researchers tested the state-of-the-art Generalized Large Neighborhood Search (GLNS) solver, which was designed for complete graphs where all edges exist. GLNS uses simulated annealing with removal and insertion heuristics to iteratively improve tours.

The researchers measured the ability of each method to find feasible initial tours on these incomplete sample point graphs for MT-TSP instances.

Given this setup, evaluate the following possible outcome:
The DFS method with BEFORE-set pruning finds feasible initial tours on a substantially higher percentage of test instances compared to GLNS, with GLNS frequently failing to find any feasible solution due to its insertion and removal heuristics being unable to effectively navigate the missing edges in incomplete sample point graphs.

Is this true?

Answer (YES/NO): YES